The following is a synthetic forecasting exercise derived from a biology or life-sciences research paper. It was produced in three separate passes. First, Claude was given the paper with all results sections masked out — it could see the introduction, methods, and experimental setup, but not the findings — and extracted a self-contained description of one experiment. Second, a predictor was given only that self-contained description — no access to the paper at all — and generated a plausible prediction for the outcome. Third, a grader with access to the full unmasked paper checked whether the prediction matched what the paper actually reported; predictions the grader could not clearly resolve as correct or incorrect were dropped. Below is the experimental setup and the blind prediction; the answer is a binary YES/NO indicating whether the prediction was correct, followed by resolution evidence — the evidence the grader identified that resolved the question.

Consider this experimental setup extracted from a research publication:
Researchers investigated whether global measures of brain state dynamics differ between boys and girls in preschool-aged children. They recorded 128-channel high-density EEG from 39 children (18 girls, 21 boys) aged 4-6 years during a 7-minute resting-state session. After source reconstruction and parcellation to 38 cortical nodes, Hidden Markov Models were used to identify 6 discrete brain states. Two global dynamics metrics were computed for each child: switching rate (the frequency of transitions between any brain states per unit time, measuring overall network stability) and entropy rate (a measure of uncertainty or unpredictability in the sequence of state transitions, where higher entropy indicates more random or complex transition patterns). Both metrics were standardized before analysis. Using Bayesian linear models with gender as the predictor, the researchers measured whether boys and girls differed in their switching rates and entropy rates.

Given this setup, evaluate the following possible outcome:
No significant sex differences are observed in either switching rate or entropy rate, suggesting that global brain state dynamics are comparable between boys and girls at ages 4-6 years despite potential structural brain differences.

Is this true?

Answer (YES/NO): NO